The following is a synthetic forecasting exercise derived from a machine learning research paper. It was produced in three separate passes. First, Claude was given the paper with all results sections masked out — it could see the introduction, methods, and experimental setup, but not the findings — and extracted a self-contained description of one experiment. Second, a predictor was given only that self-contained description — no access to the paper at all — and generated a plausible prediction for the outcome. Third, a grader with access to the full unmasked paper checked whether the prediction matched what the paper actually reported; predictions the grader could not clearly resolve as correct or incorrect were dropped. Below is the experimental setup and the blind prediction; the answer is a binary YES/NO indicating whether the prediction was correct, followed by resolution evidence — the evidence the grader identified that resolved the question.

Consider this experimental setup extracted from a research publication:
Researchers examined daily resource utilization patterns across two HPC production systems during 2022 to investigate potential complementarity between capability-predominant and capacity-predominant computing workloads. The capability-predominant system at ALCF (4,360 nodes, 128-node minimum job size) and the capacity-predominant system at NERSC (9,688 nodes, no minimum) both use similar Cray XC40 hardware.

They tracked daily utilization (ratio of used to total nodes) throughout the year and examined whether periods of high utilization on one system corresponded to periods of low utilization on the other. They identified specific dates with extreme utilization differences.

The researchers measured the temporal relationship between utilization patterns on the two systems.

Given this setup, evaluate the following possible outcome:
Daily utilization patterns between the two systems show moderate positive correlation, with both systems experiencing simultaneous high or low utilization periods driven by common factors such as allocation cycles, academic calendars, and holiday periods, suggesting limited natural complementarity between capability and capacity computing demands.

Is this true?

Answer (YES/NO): NO